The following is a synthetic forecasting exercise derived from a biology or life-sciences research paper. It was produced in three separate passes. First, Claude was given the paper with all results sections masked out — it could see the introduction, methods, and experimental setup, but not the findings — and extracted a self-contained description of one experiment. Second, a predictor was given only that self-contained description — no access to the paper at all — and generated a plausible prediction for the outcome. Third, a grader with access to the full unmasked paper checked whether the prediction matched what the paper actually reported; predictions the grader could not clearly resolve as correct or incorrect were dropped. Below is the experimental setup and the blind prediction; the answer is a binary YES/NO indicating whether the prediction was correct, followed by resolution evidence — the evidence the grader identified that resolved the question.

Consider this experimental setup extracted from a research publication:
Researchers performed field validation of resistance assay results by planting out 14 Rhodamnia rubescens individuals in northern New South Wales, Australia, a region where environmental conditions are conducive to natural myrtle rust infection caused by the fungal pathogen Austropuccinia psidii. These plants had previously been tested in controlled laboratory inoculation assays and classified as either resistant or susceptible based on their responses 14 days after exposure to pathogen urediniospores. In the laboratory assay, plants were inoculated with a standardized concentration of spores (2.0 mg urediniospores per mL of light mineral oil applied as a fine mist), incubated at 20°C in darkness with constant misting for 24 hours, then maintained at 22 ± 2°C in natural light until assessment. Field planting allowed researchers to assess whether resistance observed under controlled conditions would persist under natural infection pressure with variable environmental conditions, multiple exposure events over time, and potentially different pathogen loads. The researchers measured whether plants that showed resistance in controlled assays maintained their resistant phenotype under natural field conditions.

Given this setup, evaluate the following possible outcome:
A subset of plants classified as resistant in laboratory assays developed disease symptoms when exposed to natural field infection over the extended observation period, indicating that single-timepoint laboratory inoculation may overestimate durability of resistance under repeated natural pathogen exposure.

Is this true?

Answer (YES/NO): YES